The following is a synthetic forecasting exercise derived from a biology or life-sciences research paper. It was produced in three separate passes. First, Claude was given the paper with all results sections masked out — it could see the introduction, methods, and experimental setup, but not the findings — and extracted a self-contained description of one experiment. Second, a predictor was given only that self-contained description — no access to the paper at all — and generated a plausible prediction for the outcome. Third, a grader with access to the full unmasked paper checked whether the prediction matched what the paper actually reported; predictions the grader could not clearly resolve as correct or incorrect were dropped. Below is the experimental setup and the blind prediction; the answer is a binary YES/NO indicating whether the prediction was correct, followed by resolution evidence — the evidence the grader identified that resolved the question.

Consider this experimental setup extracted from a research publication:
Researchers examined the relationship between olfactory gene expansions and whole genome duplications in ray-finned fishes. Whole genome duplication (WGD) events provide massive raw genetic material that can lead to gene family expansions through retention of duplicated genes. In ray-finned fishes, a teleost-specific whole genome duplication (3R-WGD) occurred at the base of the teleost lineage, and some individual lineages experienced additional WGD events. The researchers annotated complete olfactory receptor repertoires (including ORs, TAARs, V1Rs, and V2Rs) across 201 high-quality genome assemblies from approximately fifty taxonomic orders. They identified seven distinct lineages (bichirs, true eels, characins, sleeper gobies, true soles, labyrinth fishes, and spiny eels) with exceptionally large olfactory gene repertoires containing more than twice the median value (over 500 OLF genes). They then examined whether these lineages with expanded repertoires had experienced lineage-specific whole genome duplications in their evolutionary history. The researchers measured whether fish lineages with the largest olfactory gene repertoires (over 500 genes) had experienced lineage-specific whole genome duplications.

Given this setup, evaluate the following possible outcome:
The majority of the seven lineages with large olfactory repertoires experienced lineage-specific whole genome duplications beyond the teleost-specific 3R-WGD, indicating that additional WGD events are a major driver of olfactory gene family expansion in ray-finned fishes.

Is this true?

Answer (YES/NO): NO